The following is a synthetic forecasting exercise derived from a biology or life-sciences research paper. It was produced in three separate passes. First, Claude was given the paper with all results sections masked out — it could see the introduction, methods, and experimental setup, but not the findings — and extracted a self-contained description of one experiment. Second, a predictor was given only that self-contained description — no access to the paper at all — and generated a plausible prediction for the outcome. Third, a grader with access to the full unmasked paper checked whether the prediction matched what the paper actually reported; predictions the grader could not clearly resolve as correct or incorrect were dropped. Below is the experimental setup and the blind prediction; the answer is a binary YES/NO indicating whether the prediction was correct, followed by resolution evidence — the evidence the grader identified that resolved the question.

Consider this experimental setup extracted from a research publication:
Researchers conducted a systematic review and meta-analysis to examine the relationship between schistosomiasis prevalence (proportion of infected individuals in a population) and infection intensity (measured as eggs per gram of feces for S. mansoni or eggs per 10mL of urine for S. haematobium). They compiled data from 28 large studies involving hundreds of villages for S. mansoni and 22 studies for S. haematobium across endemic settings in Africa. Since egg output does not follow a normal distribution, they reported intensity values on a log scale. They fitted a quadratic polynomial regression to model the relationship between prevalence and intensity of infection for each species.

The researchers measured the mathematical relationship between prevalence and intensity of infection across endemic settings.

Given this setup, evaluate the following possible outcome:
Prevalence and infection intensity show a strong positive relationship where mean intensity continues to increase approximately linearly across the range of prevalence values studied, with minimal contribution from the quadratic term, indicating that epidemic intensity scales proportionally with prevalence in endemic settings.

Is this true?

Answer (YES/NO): NO